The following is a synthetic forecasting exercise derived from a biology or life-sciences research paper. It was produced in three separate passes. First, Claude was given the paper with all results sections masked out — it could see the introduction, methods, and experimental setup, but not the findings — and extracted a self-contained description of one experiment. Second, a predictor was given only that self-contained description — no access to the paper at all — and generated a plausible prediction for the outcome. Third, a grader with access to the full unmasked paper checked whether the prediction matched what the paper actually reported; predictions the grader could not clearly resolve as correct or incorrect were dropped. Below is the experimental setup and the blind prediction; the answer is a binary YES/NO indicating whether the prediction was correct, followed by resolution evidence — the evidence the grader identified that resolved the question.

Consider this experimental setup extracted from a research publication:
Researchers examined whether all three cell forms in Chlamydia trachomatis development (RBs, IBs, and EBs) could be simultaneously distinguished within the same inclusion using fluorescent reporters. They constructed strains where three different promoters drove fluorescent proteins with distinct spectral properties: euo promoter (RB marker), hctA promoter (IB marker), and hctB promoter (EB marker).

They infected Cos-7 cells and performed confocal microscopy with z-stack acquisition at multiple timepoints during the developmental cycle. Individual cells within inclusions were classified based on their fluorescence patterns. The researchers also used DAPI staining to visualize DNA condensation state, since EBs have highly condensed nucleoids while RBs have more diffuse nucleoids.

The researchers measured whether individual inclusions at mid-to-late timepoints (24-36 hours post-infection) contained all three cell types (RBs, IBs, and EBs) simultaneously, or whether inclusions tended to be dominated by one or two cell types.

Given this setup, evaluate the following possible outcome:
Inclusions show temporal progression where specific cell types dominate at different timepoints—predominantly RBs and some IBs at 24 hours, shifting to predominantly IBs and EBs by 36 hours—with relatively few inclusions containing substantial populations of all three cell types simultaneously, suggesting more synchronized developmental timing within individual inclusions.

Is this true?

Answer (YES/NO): NO